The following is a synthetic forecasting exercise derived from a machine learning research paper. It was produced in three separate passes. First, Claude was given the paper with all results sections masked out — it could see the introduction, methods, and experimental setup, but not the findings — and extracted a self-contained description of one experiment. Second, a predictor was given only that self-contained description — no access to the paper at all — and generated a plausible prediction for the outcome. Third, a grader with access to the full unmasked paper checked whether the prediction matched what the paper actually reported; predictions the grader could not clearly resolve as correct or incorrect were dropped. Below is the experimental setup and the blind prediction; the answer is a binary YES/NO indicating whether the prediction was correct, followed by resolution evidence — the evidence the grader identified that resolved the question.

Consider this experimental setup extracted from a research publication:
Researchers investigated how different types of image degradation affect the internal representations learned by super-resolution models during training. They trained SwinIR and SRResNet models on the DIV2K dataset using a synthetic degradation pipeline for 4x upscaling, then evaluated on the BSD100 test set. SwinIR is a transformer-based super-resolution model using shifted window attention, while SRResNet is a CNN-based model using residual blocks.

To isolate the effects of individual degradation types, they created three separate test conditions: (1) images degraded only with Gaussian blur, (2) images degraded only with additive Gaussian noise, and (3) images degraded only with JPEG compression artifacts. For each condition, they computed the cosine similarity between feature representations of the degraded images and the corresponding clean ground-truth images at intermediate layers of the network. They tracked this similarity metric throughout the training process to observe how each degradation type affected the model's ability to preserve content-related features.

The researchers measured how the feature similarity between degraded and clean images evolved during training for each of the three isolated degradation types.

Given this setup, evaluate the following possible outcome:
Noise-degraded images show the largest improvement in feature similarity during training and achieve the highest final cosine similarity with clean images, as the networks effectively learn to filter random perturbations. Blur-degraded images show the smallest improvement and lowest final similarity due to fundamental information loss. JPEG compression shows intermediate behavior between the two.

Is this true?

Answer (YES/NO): NO